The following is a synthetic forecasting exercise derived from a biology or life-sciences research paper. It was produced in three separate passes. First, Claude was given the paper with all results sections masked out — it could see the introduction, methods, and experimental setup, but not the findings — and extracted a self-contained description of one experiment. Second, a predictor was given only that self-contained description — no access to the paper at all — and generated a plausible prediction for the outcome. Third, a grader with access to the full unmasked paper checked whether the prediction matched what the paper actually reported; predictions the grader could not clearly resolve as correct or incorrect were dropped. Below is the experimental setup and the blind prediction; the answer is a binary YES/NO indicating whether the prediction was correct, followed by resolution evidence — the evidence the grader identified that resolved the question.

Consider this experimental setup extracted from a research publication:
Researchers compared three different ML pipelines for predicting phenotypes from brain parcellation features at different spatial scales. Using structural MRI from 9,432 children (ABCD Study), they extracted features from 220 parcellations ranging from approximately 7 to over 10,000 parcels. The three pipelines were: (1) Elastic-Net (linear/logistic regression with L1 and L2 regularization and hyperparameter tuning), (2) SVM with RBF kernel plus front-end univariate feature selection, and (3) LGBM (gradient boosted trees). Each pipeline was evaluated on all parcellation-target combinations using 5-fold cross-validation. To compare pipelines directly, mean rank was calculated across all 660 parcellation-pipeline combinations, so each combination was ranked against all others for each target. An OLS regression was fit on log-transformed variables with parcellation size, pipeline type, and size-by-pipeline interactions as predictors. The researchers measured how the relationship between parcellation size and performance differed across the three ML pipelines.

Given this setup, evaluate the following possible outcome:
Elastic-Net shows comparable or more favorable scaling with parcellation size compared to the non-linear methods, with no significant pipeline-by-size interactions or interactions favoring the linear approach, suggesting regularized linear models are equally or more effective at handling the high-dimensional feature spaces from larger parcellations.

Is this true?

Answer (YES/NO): NO